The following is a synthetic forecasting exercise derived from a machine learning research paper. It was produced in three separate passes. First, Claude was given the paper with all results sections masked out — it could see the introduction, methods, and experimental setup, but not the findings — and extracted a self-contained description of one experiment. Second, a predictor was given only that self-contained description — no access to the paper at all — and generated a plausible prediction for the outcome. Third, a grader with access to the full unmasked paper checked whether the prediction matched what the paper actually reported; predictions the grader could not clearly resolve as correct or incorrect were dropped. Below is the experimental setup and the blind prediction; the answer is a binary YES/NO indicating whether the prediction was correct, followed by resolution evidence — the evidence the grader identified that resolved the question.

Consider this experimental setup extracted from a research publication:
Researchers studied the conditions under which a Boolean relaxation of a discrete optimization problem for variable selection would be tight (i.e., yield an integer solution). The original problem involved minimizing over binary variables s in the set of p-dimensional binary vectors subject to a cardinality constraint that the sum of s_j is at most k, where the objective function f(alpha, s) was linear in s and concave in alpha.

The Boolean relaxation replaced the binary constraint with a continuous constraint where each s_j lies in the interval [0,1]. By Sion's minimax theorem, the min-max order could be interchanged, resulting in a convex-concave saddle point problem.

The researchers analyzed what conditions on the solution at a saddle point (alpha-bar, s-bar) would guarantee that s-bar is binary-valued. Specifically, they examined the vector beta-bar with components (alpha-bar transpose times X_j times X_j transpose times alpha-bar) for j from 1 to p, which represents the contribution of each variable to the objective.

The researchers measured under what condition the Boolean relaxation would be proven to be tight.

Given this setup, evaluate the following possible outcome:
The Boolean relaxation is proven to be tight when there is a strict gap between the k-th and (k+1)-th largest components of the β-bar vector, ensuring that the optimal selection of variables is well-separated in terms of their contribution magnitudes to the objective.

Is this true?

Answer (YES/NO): YES